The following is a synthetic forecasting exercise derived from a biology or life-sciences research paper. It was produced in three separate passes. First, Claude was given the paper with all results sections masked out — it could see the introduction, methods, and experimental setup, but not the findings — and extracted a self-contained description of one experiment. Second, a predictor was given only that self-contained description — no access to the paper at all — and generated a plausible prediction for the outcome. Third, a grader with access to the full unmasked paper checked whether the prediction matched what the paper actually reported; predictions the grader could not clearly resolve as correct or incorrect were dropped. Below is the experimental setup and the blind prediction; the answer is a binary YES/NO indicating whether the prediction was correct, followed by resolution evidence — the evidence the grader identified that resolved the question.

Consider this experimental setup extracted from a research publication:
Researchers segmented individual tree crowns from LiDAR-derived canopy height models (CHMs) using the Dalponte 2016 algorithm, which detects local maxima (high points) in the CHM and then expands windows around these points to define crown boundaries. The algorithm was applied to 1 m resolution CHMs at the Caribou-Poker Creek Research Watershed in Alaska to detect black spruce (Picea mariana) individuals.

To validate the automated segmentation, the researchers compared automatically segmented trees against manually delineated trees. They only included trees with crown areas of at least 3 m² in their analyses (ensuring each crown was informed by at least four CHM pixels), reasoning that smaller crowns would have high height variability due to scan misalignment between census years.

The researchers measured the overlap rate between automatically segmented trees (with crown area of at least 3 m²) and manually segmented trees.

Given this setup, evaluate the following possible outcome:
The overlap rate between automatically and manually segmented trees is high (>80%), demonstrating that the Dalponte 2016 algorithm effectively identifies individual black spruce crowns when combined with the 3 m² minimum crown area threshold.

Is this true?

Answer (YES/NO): NO